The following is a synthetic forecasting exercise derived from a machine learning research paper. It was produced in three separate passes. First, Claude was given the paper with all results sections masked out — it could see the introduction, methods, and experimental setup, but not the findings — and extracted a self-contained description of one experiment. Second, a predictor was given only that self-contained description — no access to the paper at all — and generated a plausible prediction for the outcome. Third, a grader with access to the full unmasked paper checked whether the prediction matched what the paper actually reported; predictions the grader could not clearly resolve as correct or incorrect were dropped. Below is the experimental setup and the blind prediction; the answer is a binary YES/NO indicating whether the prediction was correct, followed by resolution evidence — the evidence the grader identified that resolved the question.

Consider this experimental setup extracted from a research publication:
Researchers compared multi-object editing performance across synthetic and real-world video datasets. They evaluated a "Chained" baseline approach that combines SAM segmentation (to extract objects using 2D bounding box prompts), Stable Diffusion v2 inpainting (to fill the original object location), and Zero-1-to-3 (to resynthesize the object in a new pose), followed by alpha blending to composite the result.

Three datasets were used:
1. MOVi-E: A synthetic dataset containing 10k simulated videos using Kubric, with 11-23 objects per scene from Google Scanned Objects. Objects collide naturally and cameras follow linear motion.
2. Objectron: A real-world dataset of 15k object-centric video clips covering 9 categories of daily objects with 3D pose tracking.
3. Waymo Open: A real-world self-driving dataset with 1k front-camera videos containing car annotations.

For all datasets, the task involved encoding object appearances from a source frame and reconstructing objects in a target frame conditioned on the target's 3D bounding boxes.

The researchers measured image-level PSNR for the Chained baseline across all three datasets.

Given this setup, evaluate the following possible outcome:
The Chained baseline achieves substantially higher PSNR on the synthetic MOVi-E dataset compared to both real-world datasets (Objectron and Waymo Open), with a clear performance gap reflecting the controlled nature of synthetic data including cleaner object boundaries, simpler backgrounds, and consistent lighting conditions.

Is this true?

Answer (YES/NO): NO